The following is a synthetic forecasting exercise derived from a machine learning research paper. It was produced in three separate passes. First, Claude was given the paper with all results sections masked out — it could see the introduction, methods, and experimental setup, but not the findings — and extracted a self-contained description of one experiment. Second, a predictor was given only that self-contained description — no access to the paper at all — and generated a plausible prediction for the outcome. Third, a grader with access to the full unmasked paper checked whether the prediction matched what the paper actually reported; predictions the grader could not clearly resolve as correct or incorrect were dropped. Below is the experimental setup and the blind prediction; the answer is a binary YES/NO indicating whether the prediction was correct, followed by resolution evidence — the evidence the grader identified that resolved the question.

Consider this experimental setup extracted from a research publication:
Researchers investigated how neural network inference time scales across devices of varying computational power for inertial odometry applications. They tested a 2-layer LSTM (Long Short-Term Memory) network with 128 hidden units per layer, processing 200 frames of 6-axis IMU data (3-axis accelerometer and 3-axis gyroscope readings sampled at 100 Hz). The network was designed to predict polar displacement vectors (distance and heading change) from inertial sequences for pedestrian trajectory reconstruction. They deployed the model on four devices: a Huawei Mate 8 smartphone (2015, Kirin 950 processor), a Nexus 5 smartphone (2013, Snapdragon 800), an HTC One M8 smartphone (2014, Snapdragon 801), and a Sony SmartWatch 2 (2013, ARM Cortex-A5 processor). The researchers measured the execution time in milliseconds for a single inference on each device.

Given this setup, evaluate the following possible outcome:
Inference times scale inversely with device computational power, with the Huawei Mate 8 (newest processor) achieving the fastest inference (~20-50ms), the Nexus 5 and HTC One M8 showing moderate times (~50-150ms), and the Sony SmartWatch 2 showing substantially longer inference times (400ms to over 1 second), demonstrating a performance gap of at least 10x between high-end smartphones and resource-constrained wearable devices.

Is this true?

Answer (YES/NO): NO